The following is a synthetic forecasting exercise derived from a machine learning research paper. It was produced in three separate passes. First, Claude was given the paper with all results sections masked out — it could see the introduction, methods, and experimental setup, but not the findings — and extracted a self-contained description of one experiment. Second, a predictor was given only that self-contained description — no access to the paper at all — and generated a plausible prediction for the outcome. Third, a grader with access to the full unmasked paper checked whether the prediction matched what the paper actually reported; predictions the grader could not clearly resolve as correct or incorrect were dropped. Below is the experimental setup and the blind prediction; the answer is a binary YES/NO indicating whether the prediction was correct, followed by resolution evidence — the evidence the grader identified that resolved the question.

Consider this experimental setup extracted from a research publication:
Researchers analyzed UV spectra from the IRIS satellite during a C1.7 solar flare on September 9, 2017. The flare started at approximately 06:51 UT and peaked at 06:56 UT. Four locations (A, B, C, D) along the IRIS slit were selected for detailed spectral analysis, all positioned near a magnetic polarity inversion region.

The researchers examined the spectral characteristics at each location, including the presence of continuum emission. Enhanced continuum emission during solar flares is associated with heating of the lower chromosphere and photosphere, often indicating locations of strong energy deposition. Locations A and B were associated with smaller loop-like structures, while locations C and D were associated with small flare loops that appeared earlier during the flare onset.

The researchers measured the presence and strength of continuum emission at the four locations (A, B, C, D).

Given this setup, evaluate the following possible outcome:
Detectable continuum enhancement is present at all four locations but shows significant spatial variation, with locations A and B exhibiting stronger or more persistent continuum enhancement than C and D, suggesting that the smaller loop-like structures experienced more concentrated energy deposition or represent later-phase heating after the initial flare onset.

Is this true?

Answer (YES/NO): NO